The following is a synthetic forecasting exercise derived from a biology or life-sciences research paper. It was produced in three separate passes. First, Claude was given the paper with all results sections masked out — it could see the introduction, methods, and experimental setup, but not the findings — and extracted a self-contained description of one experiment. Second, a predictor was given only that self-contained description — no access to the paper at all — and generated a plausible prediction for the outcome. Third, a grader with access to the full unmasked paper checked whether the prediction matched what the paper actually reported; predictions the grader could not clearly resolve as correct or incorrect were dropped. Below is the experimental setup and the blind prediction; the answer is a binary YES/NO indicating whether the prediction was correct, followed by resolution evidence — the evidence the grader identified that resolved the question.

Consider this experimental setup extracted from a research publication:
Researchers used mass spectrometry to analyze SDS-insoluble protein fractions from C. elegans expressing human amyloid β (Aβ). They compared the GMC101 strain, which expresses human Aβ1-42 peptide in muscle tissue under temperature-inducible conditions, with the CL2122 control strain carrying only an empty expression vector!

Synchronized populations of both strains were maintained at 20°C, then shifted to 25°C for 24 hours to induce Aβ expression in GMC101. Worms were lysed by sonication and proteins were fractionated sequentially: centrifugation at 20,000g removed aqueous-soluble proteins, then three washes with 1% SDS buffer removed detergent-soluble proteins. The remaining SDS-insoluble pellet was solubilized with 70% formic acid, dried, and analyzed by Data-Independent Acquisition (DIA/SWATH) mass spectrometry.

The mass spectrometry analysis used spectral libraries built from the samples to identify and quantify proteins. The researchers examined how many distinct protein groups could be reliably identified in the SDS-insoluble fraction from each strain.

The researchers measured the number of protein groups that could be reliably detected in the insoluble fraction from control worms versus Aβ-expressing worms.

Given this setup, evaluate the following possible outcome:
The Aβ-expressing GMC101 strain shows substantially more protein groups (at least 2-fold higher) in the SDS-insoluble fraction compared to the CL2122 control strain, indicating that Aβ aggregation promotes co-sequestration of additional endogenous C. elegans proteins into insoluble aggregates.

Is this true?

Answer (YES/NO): NO